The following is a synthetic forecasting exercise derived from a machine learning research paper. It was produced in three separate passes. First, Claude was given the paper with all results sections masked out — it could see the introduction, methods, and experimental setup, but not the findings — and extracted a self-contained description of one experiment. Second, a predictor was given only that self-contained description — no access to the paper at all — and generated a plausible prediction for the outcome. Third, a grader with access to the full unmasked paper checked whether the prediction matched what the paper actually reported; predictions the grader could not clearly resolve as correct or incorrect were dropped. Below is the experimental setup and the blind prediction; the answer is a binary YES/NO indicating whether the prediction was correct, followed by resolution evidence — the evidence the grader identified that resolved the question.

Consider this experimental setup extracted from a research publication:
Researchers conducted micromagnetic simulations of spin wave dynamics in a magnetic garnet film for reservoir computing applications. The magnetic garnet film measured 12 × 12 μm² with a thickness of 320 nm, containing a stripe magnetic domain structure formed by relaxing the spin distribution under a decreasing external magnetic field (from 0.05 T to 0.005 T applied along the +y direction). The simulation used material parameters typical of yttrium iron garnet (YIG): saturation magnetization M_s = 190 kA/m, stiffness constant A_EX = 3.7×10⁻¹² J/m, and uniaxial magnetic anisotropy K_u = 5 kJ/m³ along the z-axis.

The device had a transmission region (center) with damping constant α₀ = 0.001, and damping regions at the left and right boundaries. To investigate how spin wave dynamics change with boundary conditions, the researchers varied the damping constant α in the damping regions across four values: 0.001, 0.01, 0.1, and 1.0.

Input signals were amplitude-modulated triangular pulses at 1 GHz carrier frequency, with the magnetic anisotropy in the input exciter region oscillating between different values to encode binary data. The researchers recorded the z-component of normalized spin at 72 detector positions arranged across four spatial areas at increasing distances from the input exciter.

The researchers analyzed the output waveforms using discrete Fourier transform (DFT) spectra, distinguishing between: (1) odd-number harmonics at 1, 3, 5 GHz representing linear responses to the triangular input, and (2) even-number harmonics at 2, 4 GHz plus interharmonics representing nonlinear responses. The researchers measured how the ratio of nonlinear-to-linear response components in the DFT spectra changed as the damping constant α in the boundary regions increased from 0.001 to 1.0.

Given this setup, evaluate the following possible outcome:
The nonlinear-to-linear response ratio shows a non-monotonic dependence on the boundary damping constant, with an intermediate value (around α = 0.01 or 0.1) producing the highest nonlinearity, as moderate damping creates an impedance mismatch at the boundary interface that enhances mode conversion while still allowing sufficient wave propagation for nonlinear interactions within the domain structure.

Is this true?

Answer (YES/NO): NO